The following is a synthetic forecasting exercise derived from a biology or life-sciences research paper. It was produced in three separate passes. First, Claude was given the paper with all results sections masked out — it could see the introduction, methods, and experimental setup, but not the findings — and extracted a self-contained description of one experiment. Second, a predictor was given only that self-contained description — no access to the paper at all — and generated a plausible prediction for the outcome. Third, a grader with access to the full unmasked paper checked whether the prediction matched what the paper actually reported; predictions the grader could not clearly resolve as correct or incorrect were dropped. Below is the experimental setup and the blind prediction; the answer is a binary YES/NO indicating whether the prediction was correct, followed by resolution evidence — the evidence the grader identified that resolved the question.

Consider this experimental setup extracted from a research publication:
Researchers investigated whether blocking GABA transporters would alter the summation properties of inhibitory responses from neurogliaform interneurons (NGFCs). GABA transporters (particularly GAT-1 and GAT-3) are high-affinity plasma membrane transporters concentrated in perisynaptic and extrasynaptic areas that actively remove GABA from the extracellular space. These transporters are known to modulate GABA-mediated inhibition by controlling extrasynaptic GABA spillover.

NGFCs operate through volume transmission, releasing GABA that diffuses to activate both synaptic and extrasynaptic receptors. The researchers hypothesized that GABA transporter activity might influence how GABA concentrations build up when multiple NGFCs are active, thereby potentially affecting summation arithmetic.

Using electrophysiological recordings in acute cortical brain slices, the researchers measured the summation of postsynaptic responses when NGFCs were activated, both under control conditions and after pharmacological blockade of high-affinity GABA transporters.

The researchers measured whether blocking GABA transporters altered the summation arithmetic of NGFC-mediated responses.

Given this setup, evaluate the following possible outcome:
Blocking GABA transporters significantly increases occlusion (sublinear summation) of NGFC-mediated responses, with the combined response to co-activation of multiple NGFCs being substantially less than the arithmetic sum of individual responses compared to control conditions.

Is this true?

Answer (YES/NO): NO